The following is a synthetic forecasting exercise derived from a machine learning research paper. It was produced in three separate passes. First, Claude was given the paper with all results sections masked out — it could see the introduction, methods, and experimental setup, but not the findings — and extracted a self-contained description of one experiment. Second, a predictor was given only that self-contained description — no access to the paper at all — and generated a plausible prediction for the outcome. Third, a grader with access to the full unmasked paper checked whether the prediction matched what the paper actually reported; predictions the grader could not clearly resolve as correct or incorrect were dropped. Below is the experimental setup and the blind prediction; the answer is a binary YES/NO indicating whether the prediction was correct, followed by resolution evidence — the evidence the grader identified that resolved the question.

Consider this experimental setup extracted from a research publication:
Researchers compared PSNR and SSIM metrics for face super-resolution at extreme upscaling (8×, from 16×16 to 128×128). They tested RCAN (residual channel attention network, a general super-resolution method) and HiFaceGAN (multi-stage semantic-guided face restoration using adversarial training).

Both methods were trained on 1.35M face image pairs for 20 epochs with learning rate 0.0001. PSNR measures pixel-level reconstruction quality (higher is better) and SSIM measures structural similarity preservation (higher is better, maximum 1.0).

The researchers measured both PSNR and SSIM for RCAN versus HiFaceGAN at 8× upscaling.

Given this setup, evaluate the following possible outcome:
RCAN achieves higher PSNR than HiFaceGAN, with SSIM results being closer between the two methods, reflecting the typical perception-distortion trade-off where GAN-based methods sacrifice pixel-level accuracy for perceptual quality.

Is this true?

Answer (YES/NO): NO